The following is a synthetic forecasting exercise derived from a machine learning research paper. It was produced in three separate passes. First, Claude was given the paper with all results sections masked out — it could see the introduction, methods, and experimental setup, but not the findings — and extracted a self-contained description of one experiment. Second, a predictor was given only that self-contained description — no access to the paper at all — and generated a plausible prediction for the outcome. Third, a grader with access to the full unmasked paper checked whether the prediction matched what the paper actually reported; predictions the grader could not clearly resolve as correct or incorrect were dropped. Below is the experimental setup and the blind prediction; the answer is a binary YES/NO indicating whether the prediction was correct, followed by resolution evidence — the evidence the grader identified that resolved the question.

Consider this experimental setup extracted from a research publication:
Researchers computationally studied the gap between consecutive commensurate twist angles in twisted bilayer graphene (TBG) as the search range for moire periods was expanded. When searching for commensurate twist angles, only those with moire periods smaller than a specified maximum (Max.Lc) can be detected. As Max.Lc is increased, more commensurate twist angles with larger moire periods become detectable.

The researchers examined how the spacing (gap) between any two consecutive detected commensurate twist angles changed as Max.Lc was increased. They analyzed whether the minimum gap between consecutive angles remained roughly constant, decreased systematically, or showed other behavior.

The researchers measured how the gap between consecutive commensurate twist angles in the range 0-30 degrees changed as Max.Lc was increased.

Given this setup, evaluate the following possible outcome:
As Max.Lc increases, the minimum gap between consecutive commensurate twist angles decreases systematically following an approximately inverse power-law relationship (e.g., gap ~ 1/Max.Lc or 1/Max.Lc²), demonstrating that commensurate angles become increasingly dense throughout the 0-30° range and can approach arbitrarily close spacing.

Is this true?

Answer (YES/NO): NO